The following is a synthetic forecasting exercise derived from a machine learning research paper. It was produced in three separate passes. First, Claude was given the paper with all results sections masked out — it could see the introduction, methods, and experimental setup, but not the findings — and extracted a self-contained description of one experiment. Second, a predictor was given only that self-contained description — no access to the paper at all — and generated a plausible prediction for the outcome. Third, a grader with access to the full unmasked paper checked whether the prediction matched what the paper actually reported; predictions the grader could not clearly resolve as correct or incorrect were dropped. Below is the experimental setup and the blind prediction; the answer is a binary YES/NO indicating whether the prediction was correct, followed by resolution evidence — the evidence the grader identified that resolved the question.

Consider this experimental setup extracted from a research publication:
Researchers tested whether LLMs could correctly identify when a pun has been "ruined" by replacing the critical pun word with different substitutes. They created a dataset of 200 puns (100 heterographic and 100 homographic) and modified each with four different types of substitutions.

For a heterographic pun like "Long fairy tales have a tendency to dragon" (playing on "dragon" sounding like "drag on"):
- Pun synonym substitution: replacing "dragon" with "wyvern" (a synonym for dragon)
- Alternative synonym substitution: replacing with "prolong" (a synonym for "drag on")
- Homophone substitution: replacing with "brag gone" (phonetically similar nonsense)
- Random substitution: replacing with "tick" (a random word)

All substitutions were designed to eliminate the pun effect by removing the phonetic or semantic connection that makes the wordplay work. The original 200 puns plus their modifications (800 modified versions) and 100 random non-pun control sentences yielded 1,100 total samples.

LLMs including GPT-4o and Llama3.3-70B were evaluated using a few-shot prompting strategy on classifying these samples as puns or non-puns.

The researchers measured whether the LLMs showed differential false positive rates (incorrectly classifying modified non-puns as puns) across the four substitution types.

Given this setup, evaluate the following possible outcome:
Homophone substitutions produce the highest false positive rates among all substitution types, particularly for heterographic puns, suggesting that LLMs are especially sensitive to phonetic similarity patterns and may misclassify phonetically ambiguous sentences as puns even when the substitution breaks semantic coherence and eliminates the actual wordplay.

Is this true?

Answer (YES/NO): YES